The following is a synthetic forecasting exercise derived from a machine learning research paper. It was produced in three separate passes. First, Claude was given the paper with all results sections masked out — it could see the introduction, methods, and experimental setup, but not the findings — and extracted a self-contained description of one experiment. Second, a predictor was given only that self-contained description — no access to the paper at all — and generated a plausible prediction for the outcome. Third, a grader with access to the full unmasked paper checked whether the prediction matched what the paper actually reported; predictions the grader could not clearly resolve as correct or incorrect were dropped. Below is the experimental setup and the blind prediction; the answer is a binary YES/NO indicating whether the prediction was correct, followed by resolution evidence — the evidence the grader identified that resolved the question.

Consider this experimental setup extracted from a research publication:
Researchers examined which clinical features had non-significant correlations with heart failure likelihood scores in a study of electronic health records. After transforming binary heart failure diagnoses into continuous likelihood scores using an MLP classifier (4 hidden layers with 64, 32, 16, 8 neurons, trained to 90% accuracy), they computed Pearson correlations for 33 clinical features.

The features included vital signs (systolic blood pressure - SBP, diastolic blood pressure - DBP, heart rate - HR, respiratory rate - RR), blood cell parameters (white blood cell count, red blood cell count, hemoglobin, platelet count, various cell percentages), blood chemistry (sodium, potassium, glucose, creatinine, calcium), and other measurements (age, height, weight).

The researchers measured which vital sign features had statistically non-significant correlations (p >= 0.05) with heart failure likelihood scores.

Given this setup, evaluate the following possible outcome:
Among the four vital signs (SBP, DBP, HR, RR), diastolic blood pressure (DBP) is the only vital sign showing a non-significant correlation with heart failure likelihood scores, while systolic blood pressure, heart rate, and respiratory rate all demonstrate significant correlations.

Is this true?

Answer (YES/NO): NO